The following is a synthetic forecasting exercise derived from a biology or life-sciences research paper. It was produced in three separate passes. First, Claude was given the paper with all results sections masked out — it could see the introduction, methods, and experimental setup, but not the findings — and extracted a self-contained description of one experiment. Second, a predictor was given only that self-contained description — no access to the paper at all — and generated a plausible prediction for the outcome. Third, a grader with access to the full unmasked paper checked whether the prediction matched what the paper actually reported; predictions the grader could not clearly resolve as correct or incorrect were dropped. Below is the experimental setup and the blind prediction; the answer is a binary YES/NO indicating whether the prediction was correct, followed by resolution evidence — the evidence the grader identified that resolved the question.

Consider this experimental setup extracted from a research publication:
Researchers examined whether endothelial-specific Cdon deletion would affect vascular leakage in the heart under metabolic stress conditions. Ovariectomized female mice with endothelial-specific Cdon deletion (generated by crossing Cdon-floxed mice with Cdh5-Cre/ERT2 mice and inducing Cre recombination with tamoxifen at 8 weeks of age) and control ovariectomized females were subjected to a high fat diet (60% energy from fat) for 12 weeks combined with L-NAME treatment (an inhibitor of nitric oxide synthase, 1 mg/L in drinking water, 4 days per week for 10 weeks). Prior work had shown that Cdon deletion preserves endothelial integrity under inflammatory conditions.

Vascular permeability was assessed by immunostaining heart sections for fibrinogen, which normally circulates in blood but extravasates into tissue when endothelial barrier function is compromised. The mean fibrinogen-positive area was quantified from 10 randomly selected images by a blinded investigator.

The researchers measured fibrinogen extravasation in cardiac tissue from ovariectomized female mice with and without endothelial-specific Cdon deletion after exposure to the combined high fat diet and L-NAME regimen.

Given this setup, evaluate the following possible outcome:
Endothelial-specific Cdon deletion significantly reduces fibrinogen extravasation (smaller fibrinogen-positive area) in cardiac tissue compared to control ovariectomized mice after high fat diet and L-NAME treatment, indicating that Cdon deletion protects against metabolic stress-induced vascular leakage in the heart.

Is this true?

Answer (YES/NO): YES